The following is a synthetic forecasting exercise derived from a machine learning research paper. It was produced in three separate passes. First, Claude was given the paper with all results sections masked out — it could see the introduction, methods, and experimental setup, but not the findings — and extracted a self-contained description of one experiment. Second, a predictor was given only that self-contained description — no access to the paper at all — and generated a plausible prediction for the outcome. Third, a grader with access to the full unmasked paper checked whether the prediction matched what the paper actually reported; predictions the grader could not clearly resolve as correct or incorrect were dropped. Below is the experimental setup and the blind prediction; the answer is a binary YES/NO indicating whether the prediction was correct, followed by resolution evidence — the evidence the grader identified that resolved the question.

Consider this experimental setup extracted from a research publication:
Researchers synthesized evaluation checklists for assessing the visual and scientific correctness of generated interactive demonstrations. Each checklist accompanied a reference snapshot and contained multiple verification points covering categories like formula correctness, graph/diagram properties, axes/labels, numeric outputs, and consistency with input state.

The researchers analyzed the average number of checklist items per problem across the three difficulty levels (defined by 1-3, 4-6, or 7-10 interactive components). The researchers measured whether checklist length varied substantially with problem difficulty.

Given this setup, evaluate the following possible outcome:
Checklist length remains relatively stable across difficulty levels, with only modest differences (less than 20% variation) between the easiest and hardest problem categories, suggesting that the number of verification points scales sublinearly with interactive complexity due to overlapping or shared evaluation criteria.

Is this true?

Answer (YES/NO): YES